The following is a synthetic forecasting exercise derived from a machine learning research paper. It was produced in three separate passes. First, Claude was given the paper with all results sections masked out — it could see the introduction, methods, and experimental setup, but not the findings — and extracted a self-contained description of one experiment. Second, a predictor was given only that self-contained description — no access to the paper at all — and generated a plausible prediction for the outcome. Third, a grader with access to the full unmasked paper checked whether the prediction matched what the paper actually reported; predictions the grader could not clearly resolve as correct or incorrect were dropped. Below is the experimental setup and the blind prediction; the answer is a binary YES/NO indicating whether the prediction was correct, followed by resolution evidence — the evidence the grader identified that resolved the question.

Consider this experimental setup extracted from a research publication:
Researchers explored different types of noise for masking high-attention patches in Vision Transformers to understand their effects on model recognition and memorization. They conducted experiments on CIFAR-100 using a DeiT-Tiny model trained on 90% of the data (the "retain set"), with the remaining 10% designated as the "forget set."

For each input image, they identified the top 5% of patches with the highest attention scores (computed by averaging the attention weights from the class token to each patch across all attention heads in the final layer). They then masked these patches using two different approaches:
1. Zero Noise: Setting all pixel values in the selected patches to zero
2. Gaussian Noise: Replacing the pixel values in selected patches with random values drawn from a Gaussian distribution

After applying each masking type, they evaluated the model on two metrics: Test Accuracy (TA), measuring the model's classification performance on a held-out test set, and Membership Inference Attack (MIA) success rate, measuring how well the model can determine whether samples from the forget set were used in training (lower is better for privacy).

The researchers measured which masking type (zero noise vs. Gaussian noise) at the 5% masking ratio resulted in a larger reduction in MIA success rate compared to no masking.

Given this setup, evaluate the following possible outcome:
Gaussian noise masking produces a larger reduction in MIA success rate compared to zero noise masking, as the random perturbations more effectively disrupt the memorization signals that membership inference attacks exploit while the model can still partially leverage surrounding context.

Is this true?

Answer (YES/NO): NO